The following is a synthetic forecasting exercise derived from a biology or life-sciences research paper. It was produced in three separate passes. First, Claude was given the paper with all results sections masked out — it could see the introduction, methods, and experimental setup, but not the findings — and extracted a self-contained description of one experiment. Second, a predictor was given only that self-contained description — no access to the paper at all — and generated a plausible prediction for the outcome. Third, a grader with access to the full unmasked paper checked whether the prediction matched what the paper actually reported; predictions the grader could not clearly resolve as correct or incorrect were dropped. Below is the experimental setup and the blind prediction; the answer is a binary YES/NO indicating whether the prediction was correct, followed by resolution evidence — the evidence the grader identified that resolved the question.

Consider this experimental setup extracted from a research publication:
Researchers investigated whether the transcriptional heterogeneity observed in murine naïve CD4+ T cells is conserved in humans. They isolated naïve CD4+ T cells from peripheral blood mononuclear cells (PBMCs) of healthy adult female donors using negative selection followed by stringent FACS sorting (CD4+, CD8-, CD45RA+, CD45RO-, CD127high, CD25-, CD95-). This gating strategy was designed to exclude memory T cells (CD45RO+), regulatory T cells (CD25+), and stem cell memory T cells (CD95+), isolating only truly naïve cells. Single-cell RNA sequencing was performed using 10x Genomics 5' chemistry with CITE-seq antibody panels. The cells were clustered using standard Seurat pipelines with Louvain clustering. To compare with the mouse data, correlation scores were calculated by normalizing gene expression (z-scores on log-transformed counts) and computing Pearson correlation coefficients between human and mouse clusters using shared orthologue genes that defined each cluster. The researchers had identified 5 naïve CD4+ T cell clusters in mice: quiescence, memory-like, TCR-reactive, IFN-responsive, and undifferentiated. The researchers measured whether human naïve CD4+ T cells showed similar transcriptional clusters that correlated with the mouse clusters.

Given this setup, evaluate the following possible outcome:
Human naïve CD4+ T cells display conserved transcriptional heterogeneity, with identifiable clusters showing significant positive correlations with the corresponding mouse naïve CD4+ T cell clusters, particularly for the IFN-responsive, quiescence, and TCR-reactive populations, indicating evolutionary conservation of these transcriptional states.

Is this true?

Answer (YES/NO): NO